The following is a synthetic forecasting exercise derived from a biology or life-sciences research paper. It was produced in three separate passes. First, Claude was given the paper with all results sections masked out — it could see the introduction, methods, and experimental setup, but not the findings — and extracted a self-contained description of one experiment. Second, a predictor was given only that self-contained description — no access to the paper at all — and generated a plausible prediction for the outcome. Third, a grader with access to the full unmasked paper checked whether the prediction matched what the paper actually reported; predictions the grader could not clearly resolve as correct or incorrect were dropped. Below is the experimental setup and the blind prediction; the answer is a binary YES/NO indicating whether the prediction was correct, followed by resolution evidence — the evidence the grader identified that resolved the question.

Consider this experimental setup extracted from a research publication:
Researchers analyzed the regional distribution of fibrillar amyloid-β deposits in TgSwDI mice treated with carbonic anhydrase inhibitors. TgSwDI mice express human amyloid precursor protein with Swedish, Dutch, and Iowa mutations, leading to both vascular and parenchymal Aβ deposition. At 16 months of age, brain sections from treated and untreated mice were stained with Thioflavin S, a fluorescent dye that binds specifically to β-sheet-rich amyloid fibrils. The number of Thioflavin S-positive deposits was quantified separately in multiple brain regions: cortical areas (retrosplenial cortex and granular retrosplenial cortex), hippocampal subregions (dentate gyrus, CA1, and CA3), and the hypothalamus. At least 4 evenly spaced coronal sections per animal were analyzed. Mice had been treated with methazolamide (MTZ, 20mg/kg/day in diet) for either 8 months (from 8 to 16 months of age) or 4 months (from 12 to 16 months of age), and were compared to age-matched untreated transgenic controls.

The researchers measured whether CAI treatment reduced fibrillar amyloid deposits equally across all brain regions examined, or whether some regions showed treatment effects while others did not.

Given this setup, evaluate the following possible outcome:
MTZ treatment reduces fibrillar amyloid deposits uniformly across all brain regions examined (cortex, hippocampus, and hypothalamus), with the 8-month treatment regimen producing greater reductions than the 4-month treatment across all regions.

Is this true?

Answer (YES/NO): NO